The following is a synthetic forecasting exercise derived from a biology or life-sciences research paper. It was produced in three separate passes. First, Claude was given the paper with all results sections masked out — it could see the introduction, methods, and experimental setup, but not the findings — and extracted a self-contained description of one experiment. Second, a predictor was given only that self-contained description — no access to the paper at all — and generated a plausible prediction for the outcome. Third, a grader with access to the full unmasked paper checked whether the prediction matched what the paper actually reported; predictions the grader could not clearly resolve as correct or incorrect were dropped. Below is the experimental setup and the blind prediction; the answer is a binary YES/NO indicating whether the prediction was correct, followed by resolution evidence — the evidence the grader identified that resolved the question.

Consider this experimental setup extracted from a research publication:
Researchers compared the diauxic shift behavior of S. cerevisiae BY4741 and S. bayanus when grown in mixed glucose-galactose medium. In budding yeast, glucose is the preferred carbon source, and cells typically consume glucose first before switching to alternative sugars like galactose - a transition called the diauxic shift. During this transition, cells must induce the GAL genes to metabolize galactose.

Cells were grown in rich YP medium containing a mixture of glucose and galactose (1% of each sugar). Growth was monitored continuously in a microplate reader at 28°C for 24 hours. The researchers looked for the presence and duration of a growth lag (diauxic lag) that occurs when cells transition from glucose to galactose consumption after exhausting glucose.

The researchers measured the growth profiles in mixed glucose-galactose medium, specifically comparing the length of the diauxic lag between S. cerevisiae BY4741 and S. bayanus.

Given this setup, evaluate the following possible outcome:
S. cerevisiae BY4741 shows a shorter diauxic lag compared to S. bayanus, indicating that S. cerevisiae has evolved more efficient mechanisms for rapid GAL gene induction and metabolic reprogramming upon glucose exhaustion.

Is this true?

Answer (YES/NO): NO